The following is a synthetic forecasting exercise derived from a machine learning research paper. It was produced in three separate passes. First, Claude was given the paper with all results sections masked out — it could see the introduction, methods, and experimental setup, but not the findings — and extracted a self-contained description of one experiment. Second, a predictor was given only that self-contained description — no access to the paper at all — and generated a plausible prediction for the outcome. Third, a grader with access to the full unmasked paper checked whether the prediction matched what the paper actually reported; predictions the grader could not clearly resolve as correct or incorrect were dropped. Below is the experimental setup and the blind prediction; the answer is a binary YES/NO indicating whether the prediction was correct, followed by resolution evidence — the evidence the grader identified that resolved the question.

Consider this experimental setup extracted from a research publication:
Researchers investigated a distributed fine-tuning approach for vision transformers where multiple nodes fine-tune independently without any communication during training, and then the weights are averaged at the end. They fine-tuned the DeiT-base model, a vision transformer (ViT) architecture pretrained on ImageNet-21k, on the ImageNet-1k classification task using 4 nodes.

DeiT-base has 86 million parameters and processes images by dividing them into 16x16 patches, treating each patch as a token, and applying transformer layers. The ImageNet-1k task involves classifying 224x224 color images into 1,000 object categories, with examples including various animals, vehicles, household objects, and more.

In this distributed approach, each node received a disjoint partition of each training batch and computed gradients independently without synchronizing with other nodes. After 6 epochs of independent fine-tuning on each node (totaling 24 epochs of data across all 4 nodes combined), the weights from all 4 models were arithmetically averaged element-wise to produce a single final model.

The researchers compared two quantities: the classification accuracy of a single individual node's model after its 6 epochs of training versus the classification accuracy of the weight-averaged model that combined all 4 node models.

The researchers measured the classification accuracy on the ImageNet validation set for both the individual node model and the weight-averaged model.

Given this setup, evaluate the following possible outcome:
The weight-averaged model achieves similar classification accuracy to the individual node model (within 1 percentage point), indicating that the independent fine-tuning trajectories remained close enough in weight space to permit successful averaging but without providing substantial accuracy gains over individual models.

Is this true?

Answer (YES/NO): YES